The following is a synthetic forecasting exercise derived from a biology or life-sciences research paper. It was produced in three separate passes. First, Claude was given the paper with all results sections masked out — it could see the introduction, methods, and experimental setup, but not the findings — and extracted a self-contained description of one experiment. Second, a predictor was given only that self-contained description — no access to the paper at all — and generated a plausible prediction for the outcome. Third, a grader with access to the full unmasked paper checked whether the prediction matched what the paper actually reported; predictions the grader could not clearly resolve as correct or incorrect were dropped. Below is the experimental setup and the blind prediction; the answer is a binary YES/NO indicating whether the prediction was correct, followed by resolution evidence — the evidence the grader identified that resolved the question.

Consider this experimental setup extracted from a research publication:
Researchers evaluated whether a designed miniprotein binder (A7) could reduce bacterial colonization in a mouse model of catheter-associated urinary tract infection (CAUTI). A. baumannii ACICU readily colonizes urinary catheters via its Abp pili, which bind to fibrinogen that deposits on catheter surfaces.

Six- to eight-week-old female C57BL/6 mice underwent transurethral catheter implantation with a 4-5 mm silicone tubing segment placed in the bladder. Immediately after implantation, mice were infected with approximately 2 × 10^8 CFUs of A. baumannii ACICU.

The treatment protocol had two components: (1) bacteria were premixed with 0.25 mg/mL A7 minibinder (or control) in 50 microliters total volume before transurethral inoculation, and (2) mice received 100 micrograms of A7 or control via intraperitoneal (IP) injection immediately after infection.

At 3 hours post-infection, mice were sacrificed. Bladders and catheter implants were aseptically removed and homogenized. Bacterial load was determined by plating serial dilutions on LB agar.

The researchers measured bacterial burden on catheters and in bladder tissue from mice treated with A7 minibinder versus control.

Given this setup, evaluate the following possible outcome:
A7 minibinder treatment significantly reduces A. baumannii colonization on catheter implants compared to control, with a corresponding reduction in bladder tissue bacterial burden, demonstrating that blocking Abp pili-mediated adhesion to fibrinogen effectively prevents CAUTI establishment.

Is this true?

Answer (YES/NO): NO